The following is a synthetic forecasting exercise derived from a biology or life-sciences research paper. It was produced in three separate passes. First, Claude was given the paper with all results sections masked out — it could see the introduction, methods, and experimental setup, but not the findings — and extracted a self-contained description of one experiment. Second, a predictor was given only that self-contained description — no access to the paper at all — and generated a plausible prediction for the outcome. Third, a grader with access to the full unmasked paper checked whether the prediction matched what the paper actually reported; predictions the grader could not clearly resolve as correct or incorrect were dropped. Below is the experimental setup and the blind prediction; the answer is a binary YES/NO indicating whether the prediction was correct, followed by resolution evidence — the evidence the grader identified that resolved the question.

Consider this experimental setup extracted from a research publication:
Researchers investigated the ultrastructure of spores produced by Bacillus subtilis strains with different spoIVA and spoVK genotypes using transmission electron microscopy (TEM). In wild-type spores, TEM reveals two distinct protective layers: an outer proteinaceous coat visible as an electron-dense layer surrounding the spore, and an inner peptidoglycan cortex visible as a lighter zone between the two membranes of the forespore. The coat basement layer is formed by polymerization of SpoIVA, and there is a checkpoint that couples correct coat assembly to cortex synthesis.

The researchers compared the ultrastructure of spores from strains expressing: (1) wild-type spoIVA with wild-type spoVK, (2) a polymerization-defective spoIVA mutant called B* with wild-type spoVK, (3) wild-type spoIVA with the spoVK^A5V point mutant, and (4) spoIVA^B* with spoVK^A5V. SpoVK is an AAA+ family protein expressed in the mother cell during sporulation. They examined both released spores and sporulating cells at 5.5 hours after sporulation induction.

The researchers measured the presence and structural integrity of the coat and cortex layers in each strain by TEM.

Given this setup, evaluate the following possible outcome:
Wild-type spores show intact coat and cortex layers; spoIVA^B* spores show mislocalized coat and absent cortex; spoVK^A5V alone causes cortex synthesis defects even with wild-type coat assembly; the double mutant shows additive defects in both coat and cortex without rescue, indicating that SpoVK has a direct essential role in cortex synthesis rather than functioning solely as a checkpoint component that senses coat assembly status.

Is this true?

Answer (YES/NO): NO